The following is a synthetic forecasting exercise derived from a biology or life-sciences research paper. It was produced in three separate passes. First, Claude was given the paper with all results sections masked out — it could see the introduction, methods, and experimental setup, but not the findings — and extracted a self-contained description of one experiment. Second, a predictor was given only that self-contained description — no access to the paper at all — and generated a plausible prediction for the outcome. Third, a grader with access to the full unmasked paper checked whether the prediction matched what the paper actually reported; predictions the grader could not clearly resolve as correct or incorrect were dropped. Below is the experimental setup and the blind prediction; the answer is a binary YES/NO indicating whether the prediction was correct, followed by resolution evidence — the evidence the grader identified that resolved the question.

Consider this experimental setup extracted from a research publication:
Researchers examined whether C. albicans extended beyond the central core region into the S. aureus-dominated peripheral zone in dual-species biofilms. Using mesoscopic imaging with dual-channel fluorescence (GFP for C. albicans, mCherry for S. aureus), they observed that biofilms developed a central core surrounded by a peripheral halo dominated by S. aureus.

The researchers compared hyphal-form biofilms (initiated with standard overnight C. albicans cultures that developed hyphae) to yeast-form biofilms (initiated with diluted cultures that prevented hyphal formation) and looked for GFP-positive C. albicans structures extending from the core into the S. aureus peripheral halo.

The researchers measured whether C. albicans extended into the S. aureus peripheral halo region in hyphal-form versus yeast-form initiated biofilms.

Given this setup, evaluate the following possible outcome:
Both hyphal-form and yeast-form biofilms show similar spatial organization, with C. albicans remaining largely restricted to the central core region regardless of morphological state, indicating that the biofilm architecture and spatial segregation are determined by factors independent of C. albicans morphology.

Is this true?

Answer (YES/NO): NO